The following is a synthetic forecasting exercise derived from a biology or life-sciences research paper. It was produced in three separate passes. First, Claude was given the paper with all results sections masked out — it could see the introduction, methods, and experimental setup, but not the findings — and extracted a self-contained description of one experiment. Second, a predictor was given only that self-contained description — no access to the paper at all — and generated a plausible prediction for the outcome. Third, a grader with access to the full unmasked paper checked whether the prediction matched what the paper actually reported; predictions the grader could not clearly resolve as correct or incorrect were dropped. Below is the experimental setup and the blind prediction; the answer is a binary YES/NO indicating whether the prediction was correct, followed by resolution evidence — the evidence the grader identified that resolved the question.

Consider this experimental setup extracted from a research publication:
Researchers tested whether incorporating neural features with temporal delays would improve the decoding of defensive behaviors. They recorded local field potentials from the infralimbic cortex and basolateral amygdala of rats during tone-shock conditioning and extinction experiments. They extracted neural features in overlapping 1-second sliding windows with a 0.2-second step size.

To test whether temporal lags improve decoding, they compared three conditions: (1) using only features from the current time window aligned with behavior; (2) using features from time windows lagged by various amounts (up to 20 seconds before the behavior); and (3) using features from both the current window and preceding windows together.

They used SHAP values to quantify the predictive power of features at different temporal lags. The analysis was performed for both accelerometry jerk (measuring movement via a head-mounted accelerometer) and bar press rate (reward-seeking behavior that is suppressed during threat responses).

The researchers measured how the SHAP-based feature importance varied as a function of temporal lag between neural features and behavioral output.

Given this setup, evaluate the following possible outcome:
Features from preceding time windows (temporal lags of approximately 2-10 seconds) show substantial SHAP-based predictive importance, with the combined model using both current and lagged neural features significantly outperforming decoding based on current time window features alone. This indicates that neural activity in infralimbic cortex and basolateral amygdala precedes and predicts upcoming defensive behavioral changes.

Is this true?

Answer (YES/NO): NO